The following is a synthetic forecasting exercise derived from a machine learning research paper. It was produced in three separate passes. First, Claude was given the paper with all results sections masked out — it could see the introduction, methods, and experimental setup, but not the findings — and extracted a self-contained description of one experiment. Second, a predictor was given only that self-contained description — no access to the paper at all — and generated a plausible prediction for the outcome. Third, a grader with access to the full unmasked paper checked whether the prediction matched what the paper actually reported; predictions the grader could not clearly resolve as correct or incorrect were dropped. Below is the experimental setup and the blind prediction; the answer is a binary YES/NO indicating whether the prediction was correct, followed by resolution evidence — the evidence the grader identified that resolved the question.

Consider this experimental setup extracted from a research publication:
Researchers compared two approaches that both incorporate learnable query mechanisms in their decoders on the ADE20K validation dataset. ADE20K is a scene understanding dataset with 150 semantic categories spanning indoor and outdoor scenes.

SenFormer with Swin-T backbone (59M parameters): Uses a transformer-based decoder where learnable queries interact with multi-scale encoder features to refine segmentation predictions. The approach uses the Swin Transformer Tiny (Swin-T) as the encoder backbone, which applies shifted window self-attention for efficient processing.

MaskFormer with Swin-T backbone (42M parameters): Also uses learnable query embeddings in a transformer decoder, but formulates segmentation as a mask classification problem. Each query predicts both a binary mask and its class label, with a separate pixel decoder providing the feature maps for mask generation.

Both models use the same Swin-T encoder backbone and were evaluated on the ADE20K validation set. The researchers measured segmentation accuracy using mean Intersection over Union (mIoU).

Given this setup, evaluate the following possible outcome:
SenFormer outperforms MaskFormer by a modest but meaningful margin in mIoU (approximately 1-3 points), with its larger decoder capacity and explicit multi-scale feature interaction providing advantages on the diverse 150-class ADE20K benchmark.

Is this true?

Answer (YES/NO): NO